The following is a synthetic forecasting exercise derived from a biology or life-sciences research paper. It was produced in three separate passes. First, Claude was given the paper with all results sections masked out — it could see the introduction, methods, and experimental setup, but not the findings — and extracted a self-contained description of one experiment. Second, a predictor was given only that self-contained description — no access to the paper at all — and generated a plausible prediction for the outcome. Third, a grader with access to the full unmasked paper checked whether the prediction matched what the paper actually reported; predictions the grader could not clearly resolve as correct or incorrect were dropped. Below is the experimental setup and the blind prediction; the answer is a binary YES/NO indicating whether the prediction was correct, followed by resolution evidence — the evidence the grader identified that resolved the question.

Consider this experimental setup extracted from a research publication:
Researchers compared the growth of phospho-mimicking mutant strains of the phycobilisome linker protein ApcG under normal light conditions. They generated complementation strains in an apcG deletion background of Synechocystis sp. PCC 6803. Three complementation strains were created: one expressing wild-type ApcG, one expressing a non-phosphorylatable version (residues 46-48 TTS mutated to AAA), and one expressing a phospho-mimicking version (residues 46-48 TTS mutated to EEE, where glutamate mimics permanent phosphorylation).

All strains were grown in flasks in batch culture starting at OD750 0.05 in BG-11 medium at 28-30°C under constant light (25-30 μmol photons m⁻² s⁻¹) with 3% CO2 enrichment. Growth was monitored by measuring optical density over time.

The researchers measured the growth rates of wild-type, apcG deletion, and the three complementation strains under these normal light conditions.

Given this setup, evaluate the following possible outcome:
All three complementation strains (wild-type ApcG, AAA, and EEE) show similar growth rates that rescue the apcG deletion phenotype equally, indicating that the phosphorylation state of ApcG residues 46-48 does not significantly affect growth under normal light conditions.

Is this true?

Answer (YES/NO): NO